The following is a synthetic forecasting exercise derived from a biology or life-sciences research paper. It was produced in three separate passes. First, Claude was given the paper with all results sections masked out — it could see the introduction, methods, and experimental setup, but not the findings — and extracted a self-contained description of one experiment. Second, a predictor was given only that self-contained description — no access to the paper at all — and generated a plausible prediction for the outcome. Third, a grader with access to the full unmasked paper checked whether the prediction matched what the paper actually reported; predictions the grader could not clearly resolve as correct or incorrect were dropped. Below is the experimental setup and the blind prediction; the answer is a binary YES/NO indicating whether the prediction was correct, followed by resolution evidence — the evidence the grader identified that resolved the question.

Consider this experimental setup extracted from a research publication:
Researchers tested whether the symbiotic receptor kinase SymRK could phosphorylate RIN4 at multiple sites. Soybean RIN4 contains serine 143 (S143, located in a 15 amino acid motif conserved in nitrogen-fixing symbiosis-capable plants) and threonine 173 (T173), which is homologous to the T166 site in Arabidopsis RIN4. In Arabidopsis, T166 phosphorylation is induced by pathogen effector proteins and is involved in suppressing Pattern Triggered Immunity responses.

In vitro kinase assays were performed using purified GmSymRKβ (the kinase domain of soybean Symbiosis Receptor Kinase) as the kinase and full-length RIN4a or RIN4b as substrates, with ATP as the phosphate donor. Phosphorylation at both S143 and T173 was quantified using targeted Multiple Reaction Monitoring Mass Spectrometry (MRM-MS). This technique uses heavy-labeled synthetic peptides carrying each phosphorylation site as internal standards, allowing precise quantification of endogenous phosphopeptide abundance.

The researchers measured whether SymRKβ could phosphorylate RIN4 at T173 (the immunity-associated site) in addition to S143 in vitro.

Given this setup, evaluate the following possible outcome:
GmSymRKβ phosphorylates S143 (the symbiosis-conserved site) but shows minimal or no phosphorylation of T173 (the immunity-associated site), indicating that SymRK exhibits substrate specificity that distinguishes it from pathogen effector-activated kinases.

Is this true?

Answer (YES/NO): YES